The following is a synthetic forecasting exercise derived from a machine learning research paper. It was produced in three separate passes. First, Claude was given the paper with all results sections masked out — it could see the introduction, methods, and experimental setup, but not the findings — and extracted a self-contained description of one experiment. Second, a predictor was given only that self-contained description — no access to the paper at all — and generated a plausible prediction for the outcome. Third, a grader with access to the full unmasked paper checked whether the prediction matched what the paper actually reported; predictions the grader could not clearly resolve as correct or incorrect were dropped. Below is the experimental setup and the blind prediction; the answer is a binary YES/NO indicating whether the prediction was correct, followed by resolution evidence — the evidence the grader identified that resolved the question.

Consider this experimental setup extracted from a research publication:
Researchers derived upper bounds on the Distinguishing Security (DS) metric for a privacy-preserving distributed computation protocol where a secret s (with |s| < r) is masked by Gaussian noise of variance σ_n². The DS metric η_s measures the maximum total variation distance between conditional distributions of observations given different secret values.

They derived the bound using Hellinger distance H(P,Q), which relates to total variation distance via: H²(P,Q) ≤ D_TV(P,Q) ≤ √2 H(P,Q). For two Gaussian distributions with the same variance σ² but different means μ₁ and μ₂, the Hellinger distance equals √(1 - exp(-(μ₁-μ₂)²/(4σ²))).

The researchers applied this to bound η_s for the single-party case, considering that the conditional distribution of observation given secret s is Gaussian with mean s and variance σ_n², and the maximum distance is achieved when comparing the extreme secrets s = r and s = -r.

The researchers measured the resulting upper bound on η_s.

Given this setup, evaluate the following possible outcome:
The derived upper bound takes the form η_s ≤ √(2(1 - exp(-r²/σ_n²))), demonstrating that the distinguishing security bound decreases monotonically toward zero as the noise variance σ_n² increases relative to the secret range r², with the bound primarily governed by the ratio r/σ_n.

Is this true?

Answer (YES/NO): YES